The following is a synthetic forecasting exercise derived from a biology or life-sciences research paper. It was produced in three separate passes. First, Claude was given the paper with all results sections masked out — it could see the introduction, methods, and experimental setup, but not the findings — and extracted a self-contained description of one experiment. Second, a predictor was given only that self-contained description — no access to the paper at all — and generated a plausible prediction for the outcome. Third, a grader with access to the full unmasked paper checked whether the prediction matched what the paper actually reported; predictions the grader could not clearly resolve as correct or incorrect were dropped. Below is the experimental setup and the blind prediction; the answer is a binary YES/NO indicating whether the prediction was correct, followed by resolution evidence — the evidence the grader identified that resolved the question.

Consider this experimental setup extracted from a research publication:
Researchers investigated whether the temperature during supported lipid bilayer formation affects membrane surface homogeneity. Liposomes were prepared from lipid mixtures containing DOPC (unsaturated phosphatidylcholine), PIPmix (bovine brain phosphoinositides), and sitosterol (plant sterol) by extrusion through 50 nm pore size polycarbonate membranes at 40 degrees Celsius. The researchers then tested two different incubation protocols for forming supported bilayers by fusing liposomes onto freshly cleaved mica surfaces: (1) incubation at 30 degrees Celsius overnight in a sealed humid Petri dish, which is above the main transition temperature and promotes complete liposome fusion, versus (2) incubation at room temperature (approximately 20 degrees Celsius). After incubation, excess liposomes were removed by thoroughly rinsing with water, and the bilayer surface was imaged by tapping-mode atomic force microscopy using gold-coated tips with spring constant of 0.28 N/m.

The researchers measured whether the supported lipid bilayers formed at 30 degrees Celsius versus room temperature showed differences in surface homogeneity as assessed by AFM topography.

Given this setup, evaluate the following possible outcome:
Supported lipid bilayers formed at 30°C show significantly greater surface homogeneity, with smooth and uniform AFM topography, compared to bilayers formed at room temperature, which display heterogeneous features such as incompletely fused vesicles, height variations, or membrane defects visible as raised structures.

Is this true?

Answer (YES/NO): YES